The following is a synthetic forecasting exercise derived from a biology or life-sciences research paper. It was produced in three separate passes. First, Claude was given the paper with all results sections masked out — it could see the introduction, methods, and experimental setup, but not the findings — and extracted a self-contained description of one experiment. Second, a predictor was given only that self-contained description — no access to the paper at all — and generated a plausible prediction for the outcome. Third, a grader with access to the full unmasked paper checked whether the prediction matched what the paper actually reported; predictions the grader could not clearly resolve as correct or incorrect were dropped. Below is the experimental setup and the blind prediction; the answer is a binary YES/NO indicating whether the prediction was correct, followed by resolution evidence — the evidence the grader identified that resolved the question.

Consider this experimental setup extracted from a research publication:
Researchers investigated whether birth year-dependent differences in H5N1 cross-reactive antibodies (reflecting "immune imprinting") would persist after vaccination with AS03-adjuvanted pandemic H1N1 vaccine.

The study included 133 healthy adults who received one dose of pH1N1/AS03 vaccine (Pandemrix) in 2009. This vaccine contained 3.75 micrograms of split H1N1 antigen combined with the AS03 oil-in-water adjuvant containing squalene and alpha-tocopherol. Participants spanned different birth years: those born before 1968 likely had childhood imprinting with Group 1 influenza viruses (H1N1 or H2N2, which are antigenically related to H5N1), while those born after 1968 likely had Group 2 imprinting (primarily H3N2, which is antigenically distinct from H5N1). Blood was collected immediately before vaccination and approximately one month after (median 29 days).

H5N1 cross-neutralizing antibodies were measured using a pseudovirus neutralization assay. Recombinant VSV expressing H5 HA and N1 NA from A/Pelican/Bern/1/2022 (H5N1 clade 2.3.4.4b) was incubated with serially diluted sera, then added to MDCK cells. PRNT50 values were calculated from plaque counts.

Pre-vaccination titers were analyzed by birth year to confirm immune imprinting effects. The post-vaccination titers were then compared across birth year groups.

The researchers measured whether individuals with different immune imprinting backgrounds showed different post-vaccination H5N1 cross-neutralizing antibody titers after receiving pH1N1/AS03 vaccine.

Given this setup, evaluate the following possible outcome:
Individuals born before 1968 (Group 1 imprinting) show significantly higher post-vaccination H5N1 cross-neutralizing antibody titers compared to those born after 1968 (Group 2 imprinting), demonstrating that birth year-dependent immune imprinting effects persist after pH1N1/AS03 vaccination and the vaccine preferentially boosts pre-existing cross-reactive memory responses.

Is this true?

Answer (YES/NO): NO